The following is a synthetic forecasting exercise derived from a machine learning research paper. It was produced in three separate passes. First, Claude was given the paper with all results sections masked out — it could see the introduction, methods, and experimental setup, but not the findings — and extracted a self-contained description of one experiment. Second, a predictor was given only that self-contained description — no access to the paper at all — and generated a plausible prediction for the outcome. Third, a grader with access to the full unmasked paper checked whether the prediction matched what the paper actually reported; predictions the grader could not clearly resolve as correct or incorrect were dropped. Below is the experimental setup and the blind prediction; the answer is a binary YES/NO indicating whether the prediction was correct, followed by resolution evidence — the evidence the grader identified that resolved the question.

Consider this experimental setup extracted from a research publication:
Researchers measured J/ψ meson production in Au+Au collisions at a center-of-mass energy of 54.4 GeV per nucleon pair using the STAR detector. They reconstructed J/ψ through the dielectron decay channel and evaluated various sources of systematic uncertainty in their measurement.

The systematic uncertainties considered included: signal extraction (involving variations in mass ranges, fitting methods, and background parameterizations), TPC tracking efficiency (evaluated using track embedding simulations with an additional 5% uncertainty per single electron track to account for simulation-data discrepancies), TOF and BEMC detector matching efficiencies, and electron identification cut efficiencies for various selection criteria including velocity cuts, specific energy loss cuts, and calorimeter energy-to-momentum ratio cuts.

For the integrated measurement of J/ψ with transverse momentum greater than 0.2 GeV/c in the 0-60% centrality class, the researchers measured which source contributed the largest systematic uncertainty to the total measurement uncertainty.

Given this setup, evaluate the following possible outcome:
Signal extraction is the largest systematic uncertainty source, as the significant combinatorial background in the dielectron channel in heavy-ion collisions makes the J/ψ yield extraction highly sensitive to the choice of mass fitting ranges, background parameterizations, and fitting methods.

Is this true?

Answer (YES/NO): NO